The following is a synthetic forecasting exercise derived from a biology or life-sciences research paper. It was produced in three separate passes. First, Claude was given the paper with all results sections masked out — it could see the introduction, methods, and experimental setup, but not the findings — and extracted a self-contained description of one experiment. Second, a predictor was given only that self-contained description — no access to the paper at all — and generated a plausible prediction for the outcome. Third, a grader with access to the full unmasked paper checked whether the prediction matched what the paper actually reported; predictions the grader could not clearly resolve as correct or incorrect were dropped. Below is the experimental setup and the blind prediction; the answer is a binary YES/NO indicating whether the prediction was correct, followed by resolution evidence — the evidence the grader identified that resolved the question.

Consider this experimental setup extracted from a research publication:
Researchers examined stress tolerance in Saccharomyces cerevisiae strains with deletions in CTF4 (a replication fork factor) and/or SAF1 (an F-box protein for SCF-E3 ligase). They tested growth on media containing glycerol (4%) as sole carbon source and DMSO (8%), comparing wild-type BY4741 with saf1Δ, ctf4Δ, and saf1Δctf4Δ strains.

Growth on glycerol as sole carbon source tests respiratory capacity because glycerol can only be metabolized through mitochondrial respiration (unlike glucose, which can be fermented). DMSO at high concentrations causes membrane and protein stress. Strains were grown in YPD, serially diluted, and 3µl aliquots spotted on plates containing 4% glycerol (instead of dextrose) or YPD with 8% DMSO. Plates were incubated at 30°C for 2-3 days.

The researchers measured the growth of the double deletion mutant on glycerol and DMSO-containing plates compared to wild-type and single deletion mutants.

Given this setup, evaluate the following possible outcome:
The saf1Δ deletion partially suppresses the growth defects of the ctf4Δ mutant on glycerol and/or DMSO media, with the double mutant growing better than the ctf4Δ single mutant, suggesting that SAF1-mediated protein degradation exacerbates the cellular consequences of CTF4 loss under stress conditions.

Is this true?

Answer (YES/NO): NO